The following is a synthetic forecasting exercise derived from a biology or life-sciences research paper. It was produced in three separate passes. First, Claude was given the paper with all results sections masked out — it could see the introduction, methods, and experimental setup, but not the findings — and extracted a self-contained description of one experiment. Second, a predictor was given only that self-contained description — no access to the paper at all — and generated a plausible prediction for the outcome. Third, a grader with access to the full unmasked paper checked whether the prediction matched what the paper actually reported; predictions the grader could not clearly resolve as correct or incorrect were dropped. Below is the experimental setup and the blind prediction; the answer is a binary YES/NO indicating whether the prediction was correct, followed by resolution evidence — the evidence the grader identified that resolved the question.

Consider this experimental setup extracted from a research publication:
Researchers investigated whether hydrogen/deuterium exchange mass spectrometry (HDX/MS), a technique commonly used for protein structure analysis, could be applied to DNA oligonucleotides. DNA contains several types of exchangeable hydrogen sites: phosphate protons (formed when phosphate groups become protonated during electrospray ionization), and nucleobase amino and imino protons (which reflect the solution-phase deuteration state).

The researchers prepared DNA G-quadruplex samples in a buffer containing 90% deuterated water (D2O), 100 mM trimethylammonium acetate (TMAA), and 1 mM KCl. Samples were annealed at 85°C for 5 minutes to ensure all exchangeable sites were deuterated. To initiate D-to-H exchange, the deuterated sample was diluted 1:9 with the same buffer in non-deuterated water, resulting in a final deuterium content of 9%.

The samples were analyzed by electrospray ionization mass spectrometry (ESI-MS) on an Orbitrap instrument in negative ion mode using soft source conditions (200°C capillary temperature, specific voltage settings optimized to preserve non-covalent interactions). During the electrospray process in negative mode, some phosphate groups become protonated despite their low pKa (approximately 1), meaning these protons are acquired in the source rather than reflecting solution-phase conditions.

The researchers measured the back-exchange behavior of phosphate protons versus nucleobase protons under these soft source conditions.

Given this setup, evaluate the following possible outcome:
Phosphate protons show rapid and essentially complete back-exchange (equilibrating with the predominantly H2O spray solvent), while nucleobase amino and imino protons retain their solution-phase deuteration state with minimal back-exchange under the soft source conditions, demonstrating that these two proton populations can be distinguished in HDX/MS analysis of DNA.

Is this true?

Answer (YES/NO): YES